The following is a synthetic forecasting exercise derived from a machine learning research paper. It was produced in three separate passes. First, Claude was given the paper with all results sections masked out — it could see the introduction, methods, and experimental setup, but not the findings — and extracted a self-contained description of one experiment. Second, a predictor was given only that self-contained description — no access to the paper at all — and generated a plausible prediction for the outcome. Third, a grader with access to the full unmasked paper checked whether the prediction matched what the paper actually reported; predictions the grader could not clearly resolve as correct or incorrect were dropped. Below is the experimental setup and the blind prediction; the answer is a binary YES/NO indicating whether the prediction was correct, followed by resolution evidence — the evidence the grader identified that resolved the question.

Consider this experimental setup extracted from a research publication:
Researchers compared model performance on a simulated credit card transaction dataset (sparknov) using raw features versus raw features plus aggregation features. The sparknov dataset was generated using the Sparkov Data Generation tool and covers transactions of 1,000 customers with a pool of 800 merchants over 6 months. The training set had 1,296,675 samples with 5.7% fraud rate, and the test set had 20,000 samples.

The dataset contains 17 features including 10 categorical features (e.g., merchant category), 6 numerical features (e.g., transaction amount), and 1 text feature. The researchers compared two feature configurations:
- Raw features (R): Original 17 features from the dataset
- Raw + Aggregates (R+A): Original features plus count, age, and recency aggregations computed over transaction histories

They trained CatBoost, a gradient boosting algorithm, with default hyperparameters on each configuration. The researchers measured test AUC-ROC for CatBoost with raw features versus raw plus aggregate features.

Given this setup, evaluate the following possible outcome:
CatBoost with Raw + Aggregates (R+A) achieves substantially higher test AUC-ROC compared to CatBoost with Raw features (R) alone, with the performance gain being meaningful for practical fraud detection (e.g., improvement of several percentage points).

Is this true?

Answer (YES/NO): NO